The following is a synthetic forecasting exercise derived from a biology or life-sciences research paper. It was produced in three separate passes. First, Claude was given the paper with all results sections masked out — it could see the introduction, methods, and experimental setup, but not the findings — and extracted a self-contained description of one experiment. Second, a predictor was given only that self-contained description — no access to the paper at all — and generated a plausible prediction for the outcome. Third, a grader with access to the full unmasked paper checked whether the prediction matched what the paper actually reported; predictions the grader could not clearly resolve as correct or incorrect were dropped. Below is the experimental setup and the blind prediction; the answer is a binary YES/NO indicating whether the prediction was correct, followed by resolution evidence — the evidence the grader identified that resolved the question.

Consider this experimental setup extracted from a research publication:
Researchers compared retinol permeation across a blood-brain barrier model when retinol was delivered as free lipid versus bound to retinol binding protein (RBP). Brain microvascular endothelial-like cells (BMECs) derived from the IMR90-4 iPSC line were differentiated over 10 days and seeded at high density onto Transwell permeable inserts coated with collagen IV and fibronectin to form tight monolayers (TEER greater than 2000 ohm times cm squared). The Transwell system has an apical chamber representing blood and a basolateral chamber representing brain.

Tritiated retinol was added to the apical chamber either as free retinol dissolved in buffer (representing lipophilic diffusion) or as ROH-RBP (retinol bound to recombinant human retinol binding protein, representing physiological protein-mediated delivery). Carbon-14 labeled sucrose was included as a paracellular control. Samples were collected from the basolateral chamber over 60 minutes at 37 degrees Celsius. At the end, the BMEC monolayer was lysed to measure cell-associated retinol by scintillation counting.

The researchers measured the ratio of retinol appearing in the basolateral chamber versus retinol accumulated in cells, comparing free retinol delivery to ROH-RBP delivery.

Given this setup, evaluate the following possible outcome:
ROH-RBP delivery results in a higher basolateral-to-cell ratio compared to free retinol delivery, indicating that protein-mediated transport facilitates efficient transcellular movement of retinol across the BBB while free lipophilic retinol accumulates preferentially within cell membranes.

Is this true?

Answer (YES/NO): YES